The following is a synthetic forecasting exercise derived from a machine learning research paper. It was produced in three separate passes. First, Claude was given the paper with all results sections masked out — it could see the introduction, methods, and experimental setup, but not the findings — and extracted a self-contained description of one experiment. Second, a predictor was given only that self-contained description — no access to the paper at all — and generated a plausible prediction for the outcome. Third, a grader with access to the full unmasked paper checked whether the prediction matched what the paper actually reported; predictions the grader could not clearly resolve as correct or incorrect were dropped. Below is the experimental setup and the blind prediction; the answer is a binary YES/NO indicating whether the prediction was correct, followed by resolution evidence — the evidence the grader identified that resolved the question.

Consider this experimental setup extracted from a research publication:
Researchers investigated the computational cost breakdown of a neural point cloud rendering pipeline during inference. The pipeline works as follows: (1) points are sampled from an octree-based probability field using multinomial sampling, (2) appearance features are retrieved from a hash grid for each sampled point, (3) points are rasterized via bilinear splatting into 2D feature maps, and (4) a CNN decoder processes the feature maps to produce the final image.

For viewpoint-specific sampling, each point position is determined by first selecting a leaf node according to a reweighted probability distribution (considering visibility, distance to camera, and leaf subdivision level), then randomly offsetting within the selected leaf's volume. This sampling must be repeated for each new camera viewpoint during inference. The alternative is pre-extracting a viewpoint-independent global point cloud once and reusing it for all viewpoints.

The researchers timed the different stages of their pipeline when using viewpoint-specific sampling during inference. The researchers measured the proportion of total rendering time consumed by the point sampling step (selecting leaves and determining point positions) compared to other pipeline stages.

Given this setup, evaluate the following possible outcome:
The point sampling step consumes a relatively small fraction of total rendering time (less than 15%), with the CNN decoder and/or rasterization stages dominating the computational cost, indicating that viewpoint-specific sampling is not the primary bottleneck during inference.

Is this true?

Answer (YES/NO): NO